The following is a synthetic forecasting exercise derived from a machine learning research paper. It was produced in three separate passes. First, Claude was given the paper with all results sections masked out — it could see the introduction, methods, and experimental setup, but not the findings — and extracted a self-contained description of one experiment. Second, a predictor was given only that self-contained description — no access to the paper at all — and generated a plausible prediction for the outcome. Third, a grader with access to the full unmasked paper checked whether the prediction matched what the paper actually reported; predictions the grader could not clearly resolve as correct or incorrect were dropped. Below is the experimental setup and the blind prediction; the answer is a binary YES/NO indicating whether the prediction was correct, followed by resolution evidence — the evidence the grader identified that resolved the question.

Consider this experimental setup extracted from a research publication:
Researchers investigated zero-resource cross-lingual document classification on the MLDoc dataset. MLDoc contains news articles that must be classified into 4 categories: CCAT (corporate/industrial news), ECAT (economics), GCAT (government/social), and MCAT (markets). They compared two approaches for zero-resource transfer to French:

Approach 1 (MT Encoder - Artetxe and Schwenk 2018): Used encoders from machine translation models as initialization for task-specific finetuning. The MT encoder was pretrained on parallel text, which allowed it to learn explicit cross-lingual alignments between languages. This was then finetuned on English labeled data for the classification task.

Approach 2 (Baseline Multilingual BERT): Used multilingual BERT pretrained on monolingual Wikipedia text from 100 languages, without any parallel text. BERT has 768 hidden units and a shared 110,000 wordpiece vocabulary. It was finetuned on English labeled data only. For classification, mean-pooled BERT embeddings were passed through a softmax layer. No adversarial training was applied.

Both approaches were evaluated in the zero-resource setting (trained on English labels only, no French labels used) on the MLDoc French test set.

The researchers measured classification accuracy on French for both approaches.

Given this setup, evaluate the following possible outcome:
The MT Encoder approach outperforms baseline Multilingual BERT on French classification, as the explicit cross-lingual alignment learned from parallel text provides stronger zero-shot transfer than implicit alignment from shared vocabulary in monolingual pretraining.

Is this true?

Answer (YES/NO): YES